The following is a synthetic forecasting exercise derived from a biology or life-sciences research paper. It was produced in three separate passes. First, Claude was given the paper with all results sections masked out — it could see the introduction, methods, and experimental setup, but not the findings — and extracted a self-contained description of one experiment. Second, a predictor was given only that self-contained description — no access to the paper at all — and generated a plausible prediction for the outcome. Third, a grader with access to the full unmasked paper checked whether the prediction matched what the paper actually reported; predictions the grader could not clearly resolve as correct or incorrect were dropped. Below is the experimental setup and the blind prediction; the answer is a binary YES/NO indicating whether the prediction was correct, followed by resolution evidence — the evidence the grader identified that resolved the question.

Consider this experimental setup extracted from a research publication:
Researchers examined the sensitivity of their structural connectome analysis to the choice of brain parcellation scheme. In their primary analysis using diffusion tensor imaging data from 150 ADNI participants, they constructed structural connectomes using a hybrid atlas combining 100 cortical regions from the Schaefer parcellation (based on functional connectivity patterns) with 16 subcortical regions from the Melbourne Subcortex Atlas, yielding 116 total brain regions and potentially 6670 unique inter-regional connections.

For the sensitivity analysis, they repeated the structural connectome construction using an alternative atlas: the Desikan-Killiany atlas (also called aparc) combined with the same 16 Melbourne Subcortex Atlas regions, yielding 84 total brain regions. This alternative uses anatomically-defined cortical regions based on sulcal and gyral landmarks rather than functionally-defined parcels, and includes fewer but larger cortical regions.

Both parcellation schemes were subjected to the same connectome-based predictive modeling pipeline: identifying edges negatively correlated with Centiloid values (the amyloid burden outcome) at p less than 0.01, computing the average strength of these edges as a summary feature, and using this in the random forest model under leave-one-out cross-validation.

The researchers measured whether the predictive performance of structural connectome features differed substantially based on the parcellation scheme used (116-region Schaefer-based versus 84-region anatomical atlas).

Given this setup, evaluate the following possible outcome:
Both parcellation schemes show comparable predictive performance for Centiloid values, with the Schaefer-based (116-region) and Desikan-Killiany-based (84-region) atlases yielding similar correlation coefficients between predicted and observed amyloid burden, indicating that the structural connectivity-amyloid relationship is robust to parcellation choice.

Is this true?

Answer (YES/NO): YES